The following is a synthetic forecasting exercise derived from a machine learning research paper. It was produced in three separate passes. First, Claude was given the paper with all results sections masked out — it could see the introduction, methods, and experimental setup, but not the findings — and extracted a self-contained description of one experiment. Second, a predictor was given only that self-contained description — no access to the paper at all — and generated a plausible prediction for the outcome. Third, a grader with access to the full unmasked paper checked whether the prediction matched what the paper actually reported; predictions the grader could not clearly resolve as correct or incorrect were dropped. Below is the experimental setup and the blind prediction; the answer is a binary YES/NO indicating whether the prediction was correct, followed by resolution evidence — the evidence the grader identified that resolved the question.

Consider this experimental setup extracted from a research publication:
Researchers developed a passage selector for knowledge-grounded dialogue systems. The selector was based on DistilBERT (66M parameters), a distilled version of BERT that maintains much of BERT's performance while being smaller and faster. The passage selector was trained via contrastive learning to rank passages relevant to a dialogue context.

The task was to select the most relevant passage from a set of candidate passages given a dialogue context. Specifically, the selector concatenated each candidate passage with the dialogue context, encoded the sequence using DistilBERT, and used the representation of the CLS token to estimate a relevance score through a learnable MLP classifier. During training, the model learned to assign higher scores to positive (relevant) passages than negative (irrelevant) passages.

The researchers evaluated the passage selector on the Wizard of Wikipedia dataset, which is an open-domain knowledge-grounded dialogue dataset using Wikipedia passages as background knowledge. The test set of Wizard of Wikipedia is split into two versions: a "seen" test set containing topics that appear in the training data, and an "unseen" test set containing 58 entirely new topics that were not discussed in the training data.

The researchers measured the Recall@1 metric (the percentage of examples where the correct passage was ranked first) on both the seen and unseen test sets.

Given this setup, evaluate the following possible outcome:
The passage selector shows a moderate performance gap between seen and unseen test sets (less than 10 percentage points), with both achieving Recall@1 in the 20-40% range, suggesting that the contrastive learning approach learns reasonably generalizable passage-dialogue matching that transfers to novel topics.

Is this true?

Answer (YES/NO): NO